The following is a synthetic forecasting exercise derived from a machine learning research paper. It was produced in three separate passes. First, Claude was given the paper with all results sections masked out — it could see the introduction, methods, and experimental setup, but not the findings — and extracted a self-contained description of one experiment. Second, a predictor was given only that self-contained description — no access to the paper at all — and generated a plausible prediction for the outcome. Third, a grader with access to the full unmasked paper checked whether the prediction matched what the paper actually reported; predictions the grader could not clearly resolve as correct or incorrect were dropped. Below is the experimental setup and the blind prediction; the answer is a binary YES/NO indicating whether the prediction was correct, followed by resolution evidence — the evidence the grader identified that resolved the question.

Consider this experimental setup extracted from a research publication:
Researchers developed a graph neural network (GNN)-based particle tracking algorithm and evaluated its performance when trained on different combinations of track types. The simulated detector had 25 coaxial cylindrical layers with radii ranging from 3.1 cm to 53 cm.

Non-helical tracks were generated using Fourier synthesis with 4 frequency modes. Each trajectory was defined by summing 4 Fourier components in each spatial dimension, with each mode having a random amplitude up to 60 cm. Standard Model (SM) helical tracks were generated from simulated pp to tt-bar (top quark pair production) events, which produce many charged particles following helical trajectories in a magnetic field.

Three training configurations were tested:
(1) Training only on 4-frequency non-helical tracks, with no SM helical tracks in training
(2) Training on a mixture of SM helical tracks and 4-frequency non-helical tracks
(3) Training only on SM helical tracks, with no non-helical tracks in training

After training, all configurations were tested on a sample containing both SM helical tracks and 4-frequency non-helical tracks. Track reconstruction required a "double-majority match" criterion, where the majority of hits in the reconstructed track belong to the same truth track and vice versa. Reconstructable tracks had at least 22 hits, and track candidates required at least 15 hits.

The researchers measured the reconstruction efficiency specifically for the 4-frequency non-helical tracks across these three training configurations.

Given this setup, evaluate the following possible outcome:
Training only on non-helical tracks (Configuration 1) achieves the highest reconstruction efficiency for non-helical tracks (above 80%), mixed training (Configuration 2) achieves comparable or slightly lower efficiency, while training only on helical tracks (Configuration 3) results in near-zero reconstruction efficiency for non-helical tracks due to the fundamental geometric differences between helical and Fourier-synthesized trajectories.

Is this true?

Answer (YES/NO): NO